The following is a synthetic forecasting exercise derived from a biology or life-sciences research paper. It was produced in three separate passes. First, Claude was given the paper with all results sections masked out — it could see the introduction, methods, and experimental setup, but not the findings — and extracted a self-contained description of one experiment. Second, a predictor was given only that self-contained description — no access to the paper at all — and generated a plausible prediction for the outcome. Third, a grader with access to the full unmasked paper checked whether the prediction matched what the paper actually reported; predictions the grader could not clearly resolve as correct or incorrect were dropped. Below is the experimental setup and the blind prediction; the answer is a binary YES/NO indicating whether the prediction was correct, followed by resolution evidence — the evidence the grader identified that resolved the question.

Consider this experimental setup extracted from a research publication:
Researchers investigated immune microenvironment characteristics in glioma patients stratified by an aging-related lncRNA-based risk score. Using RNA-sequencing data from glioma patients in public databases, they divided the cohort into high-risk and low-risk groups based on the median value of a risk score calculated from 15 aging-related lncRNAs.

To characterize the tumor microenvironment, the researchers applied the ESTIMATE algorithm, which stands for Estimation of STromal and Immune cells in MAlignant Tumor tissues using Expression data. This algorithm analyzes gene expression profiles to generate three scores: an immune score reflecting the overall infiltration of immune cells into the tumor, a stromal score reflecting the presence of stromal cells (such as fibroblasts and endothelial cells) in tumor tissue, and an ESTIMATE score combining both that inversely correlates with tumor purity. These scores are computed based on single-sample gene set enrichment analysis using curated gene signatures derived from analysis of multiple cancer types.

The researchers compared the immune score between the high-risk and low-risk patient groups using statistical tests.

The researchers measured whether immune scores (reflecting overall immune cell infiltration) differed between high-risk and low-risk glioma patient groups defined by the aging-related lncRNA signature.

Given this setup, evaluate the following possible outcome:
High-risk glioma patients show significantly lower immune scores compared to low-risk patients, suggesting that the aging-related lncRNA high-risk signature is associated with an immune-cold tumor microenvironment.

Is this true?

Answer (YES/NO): NO